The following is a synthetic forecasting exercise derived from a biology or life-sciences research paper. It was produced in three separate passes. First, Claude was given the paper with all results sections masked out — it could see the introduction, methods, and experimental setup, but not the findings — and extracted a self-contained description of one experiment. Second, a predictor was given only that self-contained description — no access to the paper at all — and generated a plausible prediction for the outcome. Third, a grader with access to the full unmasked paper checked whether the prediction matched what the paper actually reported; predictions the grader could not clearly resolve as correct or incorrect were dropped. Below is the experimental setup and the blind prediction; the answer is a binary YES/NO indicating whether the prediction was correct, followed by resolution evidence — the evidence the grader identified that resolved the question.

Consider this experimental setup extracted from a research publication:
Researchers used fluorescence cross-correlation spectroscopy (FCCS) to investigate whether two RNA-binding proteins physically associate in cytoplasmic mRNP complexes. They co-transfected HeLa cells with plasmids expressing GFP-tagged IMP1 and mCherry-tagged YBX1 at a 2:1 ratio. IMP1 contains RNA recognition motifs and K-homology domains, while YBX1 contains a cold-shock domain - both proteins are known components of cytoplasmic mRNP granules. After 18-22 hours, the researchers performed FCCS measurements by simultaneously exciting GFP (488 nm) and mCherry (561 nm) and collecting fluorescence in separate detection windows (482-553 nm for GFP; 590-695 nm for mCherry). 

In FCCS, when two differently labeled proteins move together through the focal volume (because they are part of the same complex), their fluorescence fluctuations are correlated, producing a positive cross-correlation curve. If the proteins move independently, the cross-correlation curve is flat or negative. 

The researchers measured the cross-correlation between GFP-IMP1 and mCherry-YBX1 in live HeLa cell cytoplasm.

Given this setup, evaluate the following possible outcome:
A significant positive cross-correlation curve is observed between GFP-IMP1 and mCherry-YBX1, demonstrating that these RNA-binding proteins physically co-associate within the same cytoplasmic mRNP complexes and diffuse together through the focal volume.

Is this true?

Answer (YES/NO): YES